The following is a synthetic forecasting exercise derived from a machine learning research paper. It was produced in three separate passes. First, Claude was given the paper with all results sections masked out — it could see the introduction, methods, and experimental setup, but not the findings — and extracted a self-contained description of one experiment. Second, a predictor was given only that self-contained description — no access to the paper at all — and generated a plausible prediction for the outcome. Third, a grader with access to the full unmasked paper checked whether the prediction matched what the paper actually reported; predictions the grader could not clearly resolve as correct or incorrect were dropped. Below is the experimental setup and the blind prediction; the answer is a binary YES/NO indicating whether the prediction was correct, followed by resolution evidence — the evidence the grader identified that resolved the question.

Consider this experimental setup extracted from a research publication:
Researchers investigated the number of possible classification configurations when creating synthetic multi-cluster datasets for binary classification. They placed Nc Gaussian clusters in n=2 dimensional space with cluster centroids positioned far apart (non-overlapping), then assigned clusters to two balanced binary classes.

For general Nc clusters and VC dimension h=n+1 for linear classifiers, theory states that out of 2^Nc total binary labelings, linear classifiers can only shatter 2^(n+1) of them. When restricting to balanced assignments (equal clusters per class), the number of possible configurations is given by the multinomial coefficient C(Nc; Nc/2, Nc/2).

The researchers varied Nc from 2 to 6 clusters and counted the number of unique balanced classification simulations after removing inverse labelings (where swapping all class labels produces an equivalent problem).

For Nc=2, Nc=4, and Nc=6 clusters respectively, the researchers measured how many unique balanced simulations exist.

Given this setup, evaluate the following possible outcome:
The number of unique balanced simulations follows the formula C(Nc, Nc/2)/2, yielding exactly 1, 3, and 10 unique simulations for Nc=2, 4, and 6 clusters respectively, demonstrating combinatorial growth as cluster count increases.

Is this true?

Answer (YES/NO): YES